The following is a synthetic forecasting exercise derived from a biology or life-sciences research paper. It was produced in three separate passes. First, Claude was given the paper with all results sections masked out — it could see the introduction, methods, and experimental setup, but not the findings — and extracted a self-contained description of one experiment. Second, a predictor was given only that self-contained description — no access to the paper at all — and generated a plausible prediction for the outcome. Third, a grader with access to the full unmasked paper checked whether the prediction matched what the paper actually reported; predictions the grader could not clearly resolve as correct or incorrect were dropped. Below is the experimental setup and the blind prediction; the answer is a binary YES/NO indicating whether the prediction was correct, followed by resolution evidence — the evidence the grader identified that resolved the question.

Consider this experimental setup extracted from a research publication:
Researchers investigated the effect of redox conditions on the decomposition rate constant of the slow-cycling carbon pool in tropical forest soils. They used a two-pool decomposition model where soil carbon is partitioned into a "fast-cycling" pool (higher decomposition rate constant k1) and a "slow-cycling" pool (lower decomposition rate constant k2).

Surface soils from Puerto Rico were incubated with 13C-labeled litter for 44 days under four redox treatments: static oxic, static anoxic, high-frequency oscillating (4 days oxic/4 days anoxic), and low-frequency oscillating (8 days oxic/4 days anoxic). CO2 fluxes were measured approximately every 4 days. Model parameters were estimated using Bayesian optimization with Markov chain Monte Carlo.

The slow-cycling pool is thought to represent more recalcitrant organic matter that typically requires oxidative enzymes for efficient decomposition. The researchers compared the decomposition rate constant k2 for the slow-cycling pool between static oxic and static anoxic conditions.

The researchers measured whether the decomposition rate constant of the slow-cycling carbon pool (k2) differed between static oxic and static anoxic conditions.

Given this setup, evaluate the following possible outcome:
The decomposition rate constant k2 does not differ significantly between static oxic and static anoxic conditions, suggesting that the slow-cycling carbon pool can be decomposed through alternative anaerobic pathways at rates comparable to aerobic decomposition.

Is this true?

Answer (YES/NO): NO